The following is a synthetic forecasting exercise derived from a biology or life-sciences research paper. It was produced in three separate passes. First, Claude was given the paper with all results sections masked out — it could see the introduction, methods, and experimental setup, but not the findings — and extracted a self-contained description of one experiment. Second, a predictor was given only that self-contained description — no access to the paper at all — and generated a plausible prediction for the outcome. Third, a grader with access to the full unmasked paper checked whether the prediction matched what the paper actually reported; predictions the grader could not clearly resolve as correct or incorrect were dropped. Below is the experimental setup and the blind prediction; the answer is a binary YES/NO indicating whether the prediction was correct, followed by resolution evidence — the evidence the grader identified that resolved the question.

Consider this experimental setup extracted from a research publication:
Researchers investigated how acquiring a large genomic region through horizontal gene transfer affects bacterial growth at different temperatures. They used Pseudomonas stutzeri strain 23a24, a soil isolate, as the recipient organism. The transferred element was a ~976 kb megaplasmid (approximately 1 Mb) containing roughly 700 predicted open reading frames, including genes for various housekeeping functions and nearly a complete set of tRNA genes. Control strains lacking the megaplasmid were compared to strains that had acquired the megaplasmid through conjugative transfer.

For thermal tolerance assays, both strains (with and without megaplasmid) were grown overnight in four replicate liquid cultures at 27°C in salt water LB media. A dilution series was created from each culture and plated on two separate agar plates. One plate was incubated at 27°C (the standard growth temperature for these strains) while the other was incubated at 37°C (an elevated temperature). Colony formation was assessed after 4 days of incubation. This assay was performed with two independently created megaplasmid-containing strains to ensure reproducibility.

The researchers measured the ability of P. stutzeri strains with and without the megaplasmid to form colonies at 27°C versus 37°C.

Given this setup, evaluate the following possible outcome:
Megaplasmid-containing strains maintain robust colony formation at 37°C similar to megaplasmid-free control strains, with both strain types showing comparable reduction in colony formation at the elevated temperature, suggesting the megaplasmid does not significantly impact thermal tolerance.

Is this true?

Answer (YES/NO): NO